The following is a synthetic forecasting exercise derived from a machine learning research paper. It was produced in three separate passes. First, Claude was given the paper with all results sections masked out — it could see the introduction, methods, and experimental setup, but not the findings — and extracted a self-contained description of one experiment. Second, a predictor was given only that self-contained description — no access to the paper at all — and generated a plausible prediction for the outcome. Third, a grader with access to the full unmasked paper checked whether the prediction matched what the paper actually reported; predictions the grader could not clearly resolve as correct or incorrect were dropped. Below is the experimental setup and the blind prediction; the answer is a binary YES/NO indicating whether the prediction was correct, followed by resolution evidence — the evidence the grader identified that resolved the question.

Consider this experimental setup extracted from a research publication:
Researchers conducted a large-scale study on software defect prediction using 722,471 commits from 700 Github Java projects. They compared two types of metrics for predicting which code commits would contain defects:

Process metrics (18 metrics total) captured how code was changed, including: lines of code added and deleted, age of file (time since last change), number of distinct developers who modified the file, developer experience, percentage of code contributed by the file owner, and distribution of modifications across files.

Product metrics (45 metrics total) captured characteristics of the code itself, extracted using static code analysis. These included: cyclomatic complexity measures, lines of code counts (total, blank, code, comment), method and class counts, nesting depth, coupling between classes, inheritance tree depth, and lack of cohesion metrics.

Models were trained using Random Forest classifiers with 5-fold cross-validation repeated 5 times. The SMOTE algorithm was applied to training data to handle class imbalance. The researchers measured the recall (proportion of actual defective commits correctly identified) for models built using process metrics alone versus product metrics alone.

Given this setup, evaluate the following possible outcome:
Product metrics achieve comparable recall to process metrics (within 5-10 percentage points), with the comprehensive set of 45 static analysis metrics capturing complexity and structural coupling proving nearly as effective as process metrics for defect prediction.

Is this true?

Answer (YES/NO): NO